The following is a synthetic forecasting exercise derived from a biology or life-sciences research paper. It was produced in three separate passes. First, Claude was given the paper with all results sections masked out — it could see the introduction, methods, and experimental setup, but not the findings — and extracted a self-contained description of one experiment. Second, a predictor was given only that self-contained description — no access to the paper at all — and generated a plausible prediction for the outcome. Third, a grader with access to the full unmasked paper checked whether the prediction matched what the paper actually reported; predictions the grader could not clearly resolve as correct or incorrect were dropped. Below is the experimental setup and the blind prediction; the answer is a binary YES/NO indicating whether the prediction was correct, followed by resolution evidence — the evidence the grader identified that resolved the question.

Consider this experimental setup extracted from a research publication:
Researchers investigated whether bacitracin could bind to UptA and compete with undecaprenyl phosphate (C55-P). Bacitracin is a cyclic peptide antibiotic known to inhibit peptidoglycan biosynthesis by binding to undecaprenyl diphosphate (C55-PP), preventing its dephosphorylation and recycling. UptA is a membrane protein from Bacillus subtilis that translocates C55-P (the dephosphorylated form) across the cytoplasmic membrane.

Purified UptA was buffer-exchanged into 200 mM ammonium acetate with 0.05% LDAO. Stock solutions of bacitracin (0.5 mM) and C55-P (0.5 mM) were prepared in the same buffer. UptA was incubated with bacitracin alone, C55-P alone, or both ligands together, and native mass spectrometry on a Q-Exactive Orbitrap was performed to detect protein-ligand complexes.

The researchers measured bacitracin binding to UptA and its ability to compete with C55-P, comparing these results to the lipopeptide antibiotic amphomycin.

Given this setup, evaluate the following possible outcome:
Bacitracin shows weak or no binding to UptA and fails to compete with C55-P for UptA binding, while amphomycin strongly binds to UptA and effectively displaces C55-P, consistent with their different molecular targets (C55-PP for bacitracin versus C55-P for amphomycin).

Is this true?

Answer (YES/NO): NO